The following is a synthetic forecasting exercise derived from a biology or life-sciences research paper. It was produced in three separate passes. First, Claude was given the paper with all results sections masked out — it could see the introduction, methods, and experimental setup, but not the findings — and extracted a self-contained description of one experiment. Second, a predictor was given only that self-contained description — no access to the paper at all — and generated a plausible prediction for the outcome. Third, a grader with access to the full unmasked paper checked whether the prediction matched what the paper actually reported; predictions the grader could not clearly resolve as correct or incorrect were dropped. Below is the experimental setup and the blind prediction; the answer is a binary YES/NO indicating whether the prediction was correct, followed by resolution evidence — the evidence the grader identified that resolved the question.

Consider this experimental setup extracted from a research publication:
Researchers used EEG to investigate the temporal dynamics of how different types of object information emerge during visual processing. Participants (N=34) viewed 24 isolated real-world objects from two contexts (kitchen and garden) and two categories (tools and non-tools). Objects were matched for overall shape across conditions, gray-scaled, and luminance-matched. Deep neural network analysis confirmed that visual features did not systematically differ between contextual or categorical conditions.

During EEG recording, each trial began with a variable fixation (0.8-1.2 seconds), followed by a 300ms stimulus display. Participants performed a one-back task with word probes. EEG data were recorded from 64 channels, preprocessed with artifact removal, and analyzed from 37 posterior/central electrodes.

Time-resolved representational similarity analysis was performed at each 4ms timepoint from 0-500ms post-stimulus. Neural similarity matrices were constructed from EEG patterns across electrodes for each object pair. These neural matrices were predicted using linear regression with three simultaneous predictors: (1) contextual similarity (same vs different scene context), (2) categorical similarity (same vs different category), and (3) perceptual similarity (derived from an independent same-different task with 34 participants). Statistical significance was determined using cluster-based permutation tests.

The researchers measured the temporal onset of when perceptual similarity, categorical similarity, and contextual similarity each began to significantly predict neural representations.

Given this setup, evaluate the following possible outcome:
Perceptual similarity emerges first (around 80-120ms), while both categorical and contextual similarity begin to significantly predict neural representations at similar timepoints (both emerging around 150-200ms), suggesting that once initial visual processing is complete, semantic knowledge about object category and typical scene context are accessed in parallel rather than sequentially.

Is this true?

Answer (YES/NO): NO